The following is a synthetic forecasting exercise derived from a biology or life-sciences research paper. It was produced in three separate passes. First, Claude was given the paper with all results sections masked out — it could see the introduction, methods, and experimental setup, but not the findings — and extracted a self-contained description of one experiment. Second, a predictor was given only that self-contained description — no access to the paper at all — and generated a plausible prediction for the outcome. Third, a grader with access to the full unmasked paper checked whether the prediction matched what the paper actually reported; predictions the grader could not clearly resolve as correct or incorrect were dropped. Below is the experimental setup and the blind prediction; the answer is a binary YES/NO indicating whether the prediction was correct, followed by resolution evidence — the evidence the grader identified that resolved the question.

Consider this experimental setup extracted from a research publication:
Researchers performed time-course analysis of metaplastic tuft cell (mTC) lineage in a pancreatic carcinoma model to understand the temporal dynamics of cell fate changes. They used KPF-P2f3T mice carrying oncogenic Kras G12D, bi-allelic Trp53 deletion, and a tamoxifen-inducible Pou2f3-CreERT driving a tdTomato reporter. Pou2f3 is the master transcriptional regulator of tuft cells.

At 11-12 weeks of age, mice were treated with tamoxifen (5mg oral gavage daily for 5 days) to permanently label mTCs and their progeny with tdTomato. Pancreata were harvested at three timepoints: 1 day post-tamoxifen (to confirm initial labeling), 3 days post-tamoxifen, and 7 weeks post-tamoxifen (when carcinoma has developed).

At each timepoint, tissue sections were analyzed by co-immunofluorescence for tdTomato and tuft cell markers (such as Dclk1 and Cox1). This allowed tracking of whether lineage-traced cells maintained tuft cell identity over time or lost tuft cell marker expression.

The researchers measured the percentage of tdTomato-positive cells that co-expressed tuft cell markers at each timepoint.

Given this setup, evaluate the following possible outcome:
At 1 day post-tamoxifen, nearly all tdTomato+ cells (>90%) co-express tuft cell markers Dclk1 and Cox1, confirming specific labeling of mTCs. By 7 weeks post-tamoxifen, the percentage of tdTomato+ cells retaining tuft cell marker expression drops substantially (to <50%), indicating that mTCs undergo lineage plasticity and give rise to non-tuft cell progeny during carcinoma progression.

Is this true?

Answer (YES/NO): YES